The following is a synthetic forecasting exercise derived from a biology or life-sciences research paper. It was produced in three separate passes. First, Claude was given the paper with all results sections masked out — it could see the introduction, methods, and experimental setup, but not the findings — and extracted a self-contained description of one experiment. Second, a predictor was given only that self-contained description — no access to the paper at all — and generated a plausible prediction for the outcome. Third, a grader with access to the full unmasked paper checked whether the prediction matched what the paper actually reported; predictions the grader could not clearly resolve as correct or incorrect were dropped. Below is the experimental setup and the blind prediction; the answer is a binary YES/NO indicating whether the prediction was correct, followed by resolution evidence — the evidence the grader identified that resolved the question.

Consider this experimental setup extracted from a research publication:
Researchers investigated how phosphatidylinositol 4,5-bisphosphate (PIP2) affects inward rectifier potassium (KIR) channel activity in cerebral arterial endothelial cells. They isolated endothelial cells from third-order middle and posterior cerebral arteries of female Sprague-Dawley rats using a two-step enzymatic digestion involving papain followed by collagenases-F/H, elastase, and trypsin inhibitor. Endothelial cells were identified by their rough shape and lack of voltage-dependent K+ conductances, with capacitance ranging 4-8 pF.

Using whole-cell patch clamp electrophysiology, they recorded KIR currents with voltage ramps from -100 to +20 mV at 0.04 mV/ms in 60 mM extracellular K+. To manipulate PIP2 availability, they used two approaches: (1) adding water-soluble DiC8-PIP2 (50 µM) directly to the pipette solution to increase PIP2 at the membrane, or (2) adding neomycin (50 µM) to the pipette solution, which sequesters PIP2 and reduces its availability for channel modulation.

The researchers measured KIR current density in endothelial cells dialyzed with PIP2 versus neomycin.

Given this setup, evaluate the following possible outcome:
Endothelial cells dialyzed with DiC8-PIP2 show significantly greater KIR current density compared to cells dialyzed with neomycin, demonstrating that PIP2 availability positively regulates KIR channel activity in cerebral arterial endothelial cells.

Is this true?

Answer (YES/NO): YES